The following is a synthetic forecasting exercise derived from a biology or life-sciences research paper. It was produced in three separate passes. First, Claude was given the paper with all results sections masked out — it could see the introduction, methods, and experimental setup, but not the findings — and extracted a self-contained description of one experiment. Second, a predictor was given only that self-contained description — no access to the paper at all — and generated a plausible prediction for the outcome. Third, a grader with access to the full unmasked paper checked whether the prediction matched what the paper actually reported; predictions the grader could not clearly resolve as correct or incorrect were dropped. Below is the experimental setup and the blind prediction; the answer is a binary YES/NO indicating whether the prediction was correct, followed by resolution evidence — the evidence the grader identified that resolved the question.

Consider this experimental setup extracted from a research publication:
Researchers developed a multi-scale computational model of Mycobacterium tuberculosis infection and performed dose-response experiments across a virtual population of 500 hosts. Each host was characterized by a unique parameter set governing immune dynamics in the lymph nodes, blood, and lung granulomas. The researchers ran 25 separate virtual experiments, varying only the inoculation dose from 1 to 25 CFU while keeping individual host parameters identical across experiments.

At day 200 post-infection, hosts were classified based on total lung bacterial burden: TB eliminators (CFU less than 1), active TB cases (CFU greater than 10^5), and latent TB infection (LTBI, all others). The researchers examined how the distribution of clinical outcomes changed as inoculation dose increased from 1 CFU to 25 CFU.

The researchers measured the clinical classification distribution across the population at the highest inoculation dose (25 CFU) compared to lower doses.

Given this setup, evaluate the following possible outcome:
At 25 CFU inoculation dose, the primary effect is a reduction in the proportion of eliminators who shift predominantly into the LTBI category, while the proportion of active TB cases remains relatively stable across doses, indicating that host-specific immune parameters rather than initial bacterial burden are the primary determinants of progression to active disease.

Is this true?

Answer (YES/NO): NO